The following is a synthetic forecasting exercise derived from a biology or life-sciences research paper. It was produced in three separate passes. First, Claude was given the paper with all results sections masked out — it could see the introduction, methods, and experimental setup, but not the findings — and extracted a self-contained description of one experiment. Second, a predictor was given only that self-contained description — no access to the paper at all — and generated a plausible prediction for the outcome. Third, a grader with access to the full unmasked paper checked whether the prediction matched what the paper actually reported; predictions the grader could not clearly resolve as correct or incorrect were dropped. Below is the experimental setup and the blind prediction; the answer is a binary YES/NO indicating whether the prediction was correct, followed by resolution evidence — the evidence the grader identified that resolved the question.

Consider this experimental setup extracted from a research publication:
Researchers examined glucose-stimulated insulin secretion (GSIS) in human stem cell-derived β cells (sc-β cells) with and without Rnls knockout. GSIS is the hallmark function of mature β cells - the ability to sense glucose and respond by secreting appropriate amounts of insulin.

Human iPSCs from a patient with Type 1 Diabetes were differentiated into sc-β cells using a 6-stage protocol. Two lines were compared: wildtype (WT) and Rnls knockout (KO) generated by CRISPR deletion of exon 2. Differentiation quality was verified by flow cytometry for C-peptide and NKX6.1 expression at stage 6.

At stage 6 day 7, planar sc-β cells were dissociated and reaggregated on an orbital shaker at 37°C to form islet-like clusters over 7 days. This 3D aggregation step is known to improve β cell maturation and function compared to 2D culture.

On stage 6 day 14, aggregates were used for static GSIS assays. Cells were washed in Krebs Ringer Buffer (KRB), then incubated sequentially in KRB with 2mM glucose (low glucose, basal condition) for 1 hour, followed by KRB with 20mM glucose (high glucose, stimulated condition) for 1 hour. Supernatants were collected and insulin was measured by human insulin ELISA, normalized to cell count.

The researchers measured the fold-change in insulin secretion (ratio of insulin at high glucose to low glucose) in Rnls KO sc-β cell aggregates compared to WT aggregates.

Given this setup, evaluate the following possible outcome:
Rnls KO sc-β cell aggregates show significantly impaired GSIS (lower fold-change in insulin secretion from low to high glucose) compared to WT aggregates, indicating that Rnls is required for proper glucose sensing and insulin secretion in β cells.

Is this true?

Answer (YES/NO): NO